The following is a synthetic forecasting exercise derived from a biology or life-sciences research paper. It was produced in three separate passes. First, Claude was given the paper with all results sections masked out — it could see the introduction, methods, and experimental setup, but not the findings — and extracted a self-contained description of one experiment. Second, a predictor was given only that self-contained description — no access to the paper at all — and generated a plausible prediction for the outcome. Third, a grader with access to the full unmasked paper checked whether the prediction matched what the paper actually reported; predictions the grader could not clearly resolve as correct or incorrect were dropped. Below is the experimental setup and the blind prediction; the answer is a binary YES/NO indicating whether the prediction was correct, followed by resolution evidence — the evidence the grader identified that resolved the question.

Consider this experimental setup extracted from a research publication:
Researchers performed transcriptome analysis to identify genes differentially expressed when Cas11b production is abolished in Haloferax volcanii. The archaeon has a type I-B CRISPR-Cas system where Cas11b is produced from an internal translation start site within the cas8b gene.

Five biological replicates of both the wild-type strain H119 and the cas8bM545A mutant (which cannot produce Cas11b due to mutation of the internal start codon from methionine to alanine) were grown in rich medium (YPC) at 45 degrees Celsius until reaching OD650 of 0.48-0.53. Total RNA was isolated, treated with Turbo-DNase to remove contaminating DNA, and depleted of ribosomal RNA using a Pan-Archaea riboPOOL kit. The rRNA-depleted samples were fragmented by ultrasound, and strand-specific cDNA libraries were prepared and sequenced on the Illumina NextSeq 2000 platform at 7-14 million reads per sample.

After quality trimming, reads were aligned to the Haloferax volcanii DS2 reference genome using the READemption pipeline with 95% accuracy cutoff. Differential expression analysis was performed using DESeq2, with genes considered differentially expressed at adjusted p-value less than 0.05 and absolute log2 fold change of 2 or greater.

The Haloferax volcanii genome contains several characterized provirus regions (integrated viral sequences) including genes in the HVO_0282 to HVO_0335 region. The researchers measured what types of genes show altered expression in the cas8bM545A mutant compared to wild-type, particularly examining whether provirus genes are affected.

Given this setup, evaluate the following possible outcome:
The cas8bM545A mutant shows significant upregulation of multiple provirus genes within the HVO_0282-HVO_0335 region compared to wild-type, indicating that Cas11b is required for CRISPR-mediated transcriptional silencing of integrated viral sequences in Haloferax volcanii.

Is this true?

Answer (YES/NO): NO